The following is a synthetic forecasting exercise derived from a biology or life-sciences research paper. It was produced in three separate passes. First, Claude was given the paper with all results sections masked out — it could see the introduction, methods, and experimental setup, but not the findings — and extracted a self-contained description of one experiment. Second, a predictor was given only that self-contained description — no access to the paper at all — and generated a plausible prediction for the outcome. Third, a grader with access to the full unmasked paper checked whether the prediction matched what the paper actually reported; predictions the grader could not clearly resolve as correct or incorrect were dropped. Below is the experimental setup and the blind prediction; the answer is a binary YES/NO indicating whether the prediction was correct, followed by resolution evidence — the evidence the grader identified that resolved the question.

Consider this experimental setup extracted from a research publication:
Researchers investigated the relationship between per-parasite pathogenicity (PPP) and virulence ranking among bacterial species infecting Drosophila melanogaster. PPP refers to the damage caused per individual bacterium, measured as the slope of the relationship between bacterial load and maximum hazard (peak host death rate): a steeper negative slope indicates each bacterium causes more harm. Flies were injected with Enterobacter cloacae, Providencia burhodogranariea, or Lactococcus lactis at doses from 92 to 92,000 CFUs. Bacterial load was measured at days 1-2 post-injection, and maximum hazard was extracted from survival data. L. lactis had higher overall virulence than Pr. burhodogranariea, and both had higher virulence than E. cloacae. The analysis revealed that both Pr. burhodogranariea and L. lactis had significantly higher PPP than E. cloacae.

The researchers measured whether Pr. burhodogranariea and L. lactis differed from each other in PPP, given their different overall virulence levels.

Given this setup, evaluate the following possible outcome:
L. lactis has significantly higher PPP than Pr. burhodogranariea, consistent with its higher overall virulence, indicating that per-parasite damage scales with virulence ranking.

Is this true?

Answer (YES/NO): NO